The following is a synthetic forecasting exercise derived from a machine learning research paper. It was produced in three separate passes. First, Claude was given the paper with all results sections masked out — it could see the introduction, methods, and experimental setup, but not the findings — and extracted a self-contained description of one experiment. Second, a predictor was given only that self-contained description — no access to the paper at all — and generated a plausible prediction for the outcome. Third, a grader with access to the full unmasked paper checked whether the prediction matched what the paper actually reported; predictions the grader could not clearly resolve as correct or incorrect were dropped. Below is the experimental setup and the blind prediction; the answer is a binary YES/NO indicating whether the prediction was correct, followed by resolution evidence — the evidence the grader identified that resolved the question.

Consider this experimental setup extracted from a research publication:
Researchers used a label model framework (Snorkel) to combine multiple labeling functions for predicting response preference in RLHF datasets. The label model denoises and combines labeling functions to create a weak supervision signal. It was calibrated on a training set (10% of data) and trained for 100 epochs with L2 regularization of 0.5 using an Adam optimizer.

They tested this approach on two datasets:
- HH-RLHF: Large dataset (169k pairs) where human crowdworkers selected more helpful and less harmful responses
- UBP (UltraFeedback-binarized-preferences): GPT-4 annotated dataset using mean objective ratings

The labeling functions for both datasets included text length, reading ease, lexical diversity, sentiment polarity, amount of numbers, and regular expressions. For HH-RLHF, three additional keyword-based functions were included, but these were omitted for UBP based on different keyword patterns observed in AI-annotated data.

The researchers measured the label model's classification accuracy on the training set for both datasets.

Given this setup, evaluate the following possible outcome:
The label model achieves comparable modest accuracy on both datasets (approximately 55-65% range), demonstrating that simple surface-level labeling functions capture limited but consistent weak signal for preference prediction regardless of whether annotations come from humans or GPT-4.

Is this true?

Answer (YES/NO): NO